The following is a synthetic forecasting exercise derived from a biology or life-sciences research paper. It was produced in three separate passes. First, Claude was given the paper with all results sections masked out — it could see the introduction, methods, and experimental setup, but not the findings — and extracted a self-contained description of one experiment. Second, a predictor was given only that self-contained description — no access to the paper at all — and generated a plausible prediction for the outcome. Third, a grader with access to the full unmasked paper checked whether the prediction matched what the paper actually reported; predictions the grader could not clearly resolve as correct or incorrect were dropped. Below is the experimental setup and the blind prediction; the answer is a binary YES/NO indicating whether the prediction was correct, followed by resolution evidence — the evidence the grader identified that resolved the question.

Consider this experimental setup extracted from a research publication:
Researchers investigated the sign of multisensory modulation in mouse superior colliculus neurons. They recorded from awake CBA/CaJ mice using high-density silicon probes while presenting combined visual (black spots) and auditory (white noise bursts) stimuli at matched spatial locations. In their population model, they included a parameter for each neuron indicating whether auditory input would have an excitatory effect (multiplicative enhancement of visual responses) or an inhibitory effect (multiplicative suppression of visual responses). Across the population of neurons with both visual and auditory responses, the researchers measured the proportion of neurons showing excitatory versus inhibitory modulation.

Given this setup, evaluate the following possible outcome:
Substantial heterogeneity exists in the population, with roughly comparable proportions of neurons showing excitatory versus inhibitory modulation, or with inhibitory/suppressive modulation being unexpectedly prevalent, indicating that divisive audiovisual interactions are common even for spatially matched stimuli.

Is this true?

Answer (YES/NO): YES